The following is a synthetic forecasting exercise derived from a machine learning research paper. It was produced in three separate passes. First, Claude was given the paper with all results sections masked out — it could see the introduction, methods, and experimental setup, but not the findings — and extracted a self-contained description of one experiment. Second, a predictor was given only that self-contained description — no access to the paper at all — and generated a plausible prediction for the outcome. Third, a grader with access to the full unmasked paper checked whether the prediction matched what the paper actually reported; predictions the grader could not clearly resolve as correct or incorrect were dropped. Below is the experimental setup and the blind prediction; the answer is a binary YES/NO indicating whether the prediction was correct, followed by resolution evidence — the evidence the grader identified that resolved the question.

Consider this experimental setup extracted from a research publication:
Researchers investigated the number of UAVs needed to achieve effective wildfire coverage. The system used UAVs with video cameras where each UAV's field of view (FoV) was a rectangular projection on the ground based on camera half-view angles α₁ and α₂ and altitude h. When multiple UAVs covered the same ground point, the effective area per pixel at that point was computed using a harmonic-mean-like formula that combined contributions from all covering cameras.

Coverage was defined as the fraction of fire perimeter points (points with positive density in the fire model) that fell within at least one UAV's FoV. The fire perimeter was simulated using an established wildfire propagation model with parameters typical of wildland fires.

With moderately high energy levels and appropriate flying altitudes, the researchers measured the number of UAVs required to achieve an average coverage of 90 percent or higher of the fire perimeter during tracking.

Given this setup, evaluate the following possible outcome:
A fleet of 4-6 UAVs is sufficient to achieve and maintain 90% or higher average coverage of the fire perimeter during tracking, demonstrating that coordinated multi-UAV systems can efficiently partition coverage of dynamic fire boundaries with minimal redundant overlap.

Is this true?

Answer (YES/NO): YES